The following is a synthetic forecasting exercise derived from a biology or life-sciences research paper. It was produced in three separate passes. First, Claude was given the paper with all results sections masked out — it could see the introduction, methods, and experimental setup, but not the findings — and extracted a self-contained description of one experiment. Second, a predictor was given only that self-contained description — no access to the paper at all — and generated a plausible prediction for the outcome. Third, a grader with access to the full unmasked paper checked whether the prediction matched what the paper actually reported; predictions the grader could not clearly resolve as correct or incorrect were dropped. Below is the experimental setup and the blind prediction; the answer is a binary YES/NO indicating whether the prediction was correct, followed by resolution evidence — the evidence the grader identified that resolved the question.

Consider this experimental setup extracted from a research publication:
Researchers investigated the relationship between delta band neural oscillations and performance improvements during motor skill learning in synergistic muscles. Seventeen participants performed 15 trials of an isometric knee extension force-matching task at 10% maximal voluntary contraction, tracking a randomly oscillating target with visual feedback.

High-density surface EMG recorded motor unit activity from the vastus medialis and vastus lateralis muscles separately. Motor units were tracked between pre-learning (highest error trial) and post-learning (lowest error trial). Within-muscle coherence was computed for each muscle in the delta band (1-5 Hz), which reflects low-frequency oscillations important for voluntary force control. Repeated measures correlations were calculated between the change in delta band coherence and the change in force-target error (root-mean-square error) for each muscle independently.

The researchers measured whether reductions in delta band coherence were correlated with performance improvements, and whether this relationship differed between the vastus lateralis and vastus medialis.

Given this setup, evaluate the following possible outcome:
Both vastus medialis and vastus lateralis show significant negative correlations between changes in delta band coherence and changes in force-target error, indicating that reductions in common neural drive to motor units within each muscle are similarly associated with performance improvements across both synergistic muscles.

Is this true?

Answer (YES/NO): NO